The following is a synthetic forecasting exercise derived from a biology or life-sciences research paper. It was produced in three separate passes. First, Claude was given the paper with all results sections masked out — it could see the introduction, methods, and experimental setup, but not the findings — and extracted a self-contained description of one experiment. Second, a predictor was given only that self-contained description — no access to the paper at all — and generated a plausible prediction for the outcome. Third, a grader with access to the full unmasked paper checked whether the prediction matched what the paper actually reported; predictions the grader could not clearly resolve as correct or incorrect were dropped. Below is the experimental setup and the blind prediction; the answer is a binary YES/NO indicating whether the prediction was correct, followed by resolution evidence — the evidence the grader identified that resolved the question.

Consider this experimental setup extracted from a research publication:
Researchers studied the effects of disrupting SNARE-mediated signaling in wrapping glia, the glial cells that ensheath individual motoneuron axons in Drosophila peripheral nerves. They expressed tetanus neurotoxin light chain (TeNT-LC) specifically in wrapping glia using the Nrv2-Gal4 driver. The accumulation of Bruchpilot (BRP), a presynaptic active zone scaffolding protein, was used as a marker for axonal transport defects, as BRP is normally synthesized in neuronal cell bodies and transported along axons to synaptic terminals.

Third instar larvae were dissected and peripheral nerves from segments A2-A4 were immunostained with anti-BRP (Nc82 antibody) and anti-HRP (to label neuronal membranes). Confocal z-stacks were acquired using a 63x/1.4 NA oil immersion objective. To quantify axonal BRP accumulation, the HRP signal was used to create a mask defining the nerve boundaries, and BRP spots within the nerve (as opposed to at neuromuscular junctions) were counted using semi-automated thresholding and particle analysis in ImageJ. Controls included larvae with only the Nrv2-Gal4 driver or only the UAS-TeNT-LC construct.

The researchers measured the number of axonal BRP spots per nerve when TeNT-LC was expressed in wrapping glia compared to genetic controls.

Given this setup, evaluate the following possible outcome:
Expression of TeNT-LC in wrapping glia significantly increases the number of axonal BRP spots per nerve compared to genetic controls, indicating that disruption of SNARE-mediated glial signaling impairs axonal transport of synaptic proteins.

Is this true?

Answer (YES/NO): YES